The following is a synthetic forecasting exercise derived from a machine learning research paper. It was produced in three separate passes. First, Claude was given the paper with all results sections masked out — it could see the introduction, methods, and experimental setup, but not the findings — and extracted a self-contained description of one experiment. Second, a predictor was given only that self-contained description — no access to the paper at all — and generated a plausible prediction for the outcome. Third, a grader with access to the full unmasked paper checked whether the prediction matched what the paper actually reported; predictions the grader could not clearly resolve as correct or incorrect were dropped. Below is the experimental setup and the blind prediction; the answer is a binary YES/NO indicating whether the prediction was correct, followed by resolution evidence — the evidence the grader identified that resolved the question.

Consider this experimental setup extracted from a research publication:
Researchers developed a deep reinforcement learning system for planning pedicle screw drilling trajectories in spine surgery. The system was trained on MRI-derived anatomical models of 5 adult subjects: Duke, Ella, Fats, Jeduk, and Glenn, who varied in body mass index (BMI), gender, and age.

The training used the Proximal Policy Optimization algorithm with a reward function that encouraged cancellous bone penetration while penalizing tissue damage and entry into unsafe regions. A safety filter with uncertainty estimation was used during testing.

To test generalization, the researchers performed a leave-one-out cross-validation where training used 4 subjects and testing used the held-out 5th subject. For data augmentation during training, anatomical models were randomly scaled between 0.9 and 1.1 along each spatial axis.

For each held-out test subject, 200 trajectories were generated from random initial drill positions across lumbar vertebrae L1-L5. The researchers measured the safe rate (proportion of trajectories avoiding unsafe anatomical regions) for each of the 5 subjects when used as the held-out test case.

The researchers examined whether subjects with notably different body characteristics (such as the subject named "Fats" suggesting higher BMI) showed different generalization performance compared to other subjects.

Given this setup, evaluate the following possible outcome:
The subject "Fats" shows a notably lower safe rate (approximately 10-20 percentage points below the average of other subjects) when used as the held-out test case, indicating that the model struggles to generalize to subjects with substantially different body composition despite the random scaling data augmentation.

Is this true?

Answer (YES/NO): NO